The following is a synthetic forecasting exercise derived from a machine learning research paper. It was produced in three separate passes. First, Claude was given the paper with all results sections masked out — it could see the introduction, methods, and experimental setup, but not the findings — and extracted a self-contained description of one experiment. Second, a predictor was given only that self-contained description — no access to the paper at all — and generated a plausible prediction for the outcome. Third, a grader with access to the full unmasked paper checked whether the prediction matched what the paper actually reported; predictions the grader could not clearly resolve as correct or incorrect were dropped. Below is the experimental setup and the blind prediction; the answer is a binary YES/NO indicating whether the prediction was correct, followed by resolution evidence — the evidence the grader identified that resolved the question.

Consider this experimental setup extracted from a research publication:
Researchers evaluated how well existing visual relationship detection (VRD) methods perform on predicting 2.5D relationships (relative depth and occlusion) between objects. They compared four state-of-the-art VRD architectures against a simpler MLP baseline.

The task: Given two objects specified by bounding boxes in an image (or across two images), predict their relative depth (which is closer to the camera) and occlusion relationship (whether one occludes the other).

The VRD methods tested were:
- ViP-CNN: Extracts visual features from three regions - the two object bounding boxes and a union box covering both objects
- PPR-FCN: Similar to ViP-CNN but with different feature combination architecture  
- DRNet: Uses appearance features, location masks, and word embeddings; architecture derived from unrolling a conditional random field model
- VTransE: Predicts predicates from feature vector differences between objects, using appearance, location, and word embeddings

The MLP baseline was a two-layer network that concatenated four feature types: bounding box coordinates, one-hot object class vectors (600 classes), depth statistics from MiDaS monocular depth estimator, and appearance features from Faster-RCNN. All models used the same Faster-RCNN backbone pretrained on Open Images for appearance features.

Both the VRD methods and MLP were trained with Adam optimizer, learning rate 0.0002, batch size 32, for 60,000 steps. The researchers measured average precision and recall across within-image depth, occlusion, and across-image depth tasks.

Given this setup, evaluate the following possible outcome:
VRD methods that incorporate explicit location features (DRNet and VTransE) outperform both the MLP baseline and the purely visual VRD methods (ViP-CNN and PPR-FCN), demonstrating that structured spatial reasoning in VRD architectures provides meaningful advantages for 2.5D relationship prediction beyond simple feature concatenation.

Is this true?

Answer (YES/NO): NO